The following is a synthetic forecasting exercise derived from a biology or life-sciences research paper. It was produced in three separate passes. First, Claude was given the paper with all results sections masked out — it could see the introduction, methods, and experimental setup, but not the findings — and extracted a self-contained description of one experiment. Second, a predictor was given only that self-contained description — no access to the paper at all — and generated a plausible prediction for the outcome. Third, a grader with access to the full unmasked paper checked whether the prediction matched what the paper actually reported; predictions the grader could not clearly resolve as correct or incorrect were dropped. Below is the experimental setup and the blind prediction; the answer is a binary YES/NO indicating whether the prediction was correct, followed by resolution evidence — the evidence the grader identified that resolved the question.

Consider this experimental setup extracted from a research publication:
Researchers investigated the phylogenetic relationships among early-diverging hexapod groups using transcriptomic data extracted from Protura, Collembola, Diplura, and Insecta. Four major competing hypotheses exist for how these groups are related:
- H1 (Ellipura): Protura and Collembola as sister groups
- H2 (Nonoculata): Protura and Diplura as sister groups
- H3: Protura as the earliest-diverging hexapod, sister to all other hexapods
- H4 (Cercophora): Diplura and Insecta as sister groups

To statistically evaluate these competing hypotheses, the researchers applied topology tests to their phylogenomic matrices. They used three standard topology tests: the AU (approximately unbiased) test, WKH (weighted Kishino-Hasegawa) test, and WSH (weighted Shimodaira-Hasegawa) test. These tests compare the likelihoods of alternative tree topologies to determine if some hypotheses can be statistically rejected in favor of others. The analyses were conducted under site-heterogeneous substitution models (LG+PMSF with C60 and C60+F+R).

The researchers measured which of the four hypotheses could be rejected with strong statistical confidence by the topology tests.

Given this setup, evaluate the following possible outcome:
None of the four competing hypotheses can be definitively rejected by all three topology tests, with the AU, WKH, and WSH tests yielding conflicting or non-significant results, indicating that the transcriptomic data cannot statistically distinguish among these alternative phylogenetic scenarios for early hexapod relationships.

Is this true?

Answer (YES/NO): NO